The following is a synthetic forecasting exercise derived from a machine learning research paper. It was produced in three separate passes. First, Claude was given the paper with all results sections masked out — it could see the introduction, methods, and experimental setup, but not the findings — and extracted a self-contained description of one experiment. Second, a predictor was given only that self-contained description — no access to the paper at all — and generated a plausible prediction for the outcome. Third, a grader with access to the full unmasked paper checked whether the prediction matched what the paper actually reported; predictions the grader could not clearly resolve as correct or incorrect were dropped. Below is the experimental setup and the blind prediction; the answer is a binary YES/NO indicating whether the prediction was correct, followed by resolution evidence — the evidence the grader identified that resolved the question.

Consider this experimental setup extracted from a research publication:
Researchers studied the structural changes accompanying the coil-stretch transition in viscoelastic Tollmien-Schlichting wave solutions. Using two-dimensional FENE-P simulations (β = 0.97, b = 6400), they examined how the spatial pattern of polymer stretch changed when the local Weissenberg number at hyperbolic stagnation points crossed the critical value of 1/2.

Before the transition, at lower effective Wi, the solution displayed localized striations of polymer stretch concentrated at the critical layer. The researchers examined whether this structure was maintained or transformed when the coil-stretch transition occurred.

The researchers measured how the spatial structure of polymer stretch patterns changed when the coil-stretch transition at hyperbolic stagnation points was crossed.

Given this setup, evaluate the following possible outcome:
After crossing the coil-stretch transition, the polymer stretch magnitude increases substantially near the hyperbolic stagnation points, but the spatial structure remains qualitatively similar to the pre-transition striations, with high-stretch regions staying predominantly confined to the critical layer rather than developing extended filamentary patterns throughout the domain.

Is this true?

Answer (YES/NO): NO